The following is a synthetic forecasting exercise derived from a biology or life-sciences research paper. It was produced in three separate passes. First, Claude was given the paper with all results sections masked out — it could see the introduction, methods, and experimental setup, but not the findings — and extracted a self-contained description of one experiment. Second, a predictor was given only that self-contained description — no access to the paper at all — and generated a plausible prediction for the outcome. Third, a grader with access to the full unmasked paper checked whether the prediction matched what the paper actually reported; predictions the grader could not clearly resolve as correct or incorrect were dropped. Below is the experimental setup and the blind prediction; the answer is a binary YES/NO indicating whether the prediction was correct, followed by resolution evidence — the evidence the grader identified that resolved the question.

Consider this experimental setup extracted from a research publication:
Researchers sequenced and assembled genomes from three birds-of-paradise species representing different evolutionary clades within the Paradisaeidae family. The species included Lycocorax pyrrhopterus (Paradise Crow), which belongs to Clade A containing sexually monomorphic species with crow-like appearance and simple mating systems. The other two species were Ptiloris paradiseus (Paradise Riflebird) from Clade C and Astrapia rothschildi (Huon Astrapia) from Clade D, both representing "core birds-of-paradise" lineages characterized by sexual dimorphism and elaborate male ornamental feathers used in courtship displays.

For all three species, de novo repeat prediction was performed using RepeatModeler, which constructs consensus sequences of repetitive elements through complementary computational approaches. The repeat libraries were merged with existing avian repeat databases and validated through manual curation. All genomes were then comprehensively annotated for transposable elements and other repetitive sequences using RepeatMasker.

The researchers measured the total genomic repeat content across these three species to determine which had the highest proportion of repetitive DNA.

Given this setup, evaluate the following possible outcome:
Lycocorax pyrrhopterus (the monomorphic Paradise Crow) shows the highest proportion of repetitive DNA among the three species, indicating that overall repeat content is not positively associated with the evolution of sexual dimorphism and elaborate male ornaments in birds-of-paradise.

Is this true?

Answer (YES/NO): NO